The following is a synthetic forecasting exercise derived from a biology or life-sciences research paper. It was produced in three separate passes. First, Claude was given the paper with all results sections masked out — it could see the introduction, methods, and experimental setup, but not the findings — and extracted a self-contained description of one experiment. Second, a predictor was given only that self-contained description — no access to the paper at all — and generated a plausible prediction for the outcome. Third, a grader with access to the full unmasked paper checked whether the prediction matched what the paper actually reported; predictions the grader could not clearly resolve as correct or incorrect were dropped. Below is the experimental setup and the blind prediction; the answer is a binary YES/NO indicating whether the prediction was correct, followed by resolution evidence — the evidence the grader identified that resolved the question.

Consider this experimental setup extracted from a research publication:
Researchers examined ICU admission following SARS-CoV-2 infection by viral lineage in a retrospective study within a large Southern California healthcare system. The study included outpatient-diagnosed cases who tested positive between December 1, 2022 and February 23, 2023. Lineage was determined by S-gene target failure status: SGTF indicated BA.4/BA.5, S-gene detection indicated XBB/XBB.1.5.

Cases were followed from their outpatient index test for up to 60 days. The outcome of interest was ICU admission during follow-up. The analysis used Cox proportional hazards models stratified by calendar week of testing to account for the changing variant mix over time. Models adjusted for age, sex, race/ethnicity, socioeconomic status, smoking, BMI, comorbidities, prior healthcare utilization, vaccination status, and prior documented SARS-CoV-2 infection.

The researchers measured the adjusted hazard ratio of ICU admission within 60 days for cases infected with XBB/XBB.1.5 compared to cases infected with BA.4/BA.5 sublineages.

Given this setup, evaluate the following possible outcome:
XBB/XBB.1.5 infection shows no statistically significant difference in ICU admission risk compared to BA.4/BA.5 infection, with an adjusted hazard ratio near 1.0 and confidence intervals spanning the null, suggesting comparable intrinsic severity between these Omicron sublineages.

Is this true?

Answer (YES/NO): NO